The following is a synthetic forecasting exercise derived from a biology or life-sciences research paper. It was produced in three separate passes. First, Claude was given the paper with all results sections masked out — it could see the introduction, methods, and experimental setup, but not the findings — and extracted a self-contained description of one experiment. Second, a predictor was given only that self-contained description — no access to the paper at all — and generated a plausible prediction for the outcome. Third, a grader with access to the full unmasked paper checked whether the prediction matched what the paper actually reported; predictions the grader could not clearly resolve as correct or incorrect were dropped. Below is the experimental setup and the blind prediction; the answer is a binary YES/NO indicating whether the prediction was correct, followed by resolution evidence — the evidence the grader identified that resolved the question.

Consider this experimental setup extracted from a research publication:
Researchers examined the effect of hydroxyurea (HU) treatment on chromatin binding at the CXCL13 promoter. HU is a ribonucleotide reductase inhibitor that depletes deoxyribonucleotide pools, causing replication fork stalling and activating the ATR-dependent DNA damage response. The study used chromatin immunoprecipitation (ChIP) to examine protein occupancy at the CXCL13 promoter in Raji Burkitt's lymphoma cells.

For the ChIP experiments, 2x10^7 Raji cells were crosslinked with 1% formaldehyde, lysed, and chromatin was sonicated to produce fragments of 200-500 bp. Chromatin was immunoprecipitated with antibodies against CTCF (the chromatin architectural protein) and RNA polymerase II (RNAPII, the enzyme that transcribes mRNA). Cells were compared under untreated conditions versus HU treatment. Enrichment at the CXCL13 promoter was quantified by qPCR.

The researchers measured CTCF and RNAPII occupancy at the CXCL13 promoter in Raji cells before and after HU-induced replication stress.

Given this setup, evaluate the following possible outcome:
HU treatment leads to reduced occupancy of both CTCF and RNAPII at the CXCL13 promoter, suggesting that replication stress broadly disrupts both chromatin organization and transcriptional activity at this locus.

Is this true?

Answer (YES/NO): NO